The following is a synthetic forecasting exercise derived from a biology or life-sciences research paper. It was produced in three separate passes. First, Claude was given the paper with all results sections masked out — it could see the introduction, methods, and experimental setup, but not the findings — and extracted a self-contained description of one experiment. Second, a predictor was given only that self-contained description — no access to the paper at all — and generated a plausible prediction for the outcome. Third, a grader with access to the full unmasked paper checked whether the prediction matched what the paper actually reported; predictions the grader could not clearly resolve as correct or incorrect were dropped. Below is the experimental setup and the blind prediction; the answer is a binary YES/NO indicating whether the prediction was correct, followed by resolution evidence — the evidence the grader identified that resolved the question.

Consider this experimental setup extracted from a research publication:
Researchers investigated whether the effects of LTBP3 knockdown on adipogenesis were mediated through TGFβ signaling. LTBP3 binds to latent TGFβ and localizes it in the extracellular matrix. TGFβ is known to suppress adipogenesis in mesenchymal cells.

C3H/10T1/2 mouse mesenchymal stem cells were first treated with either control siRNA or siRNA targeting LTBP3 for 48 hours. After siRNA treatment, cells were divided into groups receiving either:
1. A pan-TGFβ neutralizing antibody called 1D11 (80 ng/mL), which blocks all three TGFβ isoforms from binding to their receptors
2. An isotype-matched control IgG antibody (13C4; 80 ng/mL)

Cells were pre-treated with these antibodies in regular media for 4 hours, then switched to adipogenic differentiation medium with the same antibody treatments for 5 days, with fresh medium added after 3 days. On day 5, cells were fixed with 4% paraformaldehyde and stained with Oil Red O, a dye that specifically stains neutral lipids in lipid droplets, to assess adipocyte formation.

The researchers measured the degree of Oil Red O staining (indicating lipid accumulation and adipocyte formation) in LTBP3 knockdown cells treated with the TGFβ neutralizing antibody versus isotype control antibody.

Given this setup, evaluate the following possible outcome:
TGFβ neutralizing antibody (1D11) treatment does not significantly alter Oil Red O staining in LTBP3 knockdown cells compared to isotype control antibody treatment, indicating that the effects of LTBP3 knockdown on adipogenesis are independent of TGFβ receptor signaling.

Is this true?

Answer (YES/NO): NO